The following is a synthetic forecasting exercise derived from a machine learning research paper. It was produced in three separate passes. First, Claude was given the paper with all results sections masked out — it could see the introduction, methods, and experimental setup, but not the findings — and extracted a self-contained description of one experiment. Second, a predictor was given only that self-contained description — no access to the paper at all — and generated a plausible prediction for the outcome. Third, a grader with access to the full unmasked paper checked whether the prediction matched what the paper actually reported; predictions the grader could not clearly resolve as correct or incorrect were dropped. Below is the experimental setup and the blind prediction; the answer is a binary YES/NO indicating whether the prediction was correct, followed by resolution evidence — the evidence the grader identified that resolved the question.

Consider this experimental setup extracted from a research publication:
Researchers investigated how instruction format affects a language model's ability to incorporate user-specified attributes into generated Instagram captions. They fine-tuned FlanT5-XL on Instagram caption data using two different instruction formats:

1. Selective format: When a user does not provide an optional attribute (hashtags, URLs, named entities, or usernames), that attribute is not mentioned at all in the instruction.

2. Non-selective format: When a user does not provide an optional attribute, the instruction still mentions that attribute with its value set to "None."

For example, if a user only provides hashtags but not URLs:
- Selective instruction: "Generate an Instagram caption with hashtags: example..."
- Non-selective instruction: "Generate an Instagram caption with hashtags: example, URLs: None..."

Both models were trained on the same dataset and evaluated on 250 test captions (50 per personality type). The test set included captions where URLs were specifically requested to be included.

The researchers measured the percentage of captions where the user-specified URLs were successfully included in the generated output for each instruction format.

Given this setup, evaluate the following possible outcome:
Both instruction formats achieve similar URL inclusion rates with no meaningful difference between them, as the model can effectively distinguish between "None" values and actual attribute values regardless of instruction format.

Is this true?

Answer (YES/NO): NO